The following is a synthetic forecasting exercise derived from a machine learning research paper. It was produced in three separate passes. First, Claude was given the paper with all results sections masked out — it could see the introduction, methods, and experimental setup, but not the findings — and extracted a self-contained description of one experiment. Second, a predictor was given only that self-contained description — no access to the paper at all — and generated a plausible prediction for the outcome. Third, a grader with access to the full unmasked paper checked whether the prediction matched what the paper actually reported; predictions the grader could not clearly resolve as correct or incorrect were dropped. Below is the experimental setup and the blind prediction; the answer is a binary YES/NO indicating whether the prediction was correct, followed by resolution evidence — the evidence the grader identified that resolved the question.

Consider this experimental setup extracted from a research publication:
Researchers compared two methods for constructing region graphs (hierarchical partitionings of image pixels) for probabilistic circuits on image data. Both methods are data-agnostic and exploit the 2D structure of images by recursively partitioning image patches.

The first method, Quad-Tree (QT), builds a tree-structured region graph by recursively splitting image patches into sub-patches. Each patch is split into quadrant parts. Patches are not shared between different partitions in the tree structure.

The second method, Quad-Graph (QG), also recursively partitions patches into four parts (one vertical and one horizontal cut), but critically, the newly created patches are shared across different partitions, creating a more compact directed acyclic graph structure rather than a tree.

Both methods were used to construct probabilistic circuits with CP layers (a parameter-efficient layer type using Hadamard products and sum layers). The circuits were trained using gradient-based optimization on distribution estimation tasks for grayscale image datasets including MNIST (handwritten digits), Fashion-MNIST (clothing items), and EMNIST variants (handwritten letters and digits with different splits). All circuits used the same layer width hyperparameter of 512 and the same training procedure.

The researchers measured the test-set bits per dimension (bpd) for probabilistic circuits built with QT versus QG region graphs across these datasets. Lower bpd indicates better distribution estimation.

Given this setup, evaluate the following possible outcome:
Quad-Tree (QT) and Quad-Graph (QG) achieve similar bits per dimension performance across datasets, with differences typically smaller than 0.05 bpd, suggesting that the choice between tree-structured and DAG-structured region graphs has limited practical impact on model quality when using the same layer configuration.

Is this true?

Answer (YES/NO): NO